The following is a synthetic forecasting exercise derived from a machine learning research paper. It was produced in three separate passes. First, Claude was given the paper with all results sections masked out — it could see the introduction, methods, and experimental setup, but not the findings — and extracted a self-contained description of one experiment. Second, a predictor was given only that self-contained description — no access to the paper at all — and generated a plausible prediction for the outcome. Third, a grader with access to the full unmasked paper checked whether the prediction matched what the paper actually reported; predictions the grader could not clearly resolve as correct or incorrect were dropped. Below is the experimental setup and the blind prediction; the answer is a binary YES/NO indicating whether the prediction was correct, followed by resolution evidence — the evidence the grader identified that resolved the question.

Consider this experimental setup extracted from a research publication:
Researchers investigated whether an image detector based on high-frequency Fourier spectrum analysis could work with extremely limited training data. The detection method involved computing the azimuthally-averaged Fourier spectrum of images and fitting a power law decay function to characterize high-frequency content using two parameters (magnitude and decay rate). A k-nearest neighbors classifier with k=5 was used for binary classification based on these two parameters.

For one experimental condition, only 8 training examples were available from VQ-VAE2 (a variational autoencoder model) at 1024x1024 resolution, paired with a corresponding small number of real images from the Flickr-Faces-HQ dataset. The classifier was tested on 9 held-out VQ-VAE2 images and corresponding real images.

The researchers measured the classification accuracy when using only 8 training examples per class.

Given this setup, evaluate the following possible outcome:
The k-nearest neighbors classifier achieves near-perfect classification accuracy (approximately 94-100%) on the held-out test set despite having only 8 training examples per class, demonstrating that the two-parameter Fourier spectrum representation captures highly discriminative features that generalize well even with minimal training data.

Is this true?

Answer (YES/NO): YES